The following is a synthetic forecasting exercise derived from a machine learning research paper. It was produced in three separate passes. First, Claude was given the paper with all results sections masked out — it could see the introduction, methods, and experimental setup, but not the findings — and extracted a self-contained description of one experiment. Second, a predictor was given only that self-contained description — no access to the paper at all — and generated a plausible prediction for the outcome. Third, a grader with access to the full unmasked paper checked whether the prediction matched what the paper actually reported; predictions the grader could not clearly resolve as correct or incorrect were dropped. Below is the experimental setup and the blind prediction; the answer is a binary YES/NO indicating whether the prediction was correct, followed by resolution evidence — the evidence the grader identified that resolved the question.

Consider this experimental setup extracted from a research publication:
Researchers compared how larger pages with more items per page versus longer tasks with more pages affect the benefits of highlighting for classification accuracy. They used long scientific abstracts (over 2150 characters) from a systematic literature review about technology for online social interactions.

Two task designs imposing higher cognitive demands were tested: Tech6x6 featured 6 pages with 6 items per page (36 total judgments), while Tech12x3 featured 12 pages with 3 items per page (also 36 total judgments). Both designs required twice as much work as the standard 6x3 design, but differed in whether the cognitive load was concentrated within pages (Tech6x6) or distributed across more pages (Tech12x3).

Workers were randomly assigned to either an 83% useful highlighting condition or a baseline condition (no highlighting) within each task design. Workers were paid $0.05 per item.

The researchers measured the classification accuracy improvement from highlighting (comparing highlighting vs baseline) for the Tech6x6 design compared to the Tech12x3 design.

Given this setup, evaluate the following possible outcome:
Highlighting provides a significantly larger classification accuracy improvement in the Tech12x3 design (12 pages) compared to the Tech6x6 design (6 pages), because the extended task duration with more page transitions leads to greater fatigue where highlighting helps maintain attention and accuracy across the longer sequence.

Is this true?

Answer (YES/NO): NO